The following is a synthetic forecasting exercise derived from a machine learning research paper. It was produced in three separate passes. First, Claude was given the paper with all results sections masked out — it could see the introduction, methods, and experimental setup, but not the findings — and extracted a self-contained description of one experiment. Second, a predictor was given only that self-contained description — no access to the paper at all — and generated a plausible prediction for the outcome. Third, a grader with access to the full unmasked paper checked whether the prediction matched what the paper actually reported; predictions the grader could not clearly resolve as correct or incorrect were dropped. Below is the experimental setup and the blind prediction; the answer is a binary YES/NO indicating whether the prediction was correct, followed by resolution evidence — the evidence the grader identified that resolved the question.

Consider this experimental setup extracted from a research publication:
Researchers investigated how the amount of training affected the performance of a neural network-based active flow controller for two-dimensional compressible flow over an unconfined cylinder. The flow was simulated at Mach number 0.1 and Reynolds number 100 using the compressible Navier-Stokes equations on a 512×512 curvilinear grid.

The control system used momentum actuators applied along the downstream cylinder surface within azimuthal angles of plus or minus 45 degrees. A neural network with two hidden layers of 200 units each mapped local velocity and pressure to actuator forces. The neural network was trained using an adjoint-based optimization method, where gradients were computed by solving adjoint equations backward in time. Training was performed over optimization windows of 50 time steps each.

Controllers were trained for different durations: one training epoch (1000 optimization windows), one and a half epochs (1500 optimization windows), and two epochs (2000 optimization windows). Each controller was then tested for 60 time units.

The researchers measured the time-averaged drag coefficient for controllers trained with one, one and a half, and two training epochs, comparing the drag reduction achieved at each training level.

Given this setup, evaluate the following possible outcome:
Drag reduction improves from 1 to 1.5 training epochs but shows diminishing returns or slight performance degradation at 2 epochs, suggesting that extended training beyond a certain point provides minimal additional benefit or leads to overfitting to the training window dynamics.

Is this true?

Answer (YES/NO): NO